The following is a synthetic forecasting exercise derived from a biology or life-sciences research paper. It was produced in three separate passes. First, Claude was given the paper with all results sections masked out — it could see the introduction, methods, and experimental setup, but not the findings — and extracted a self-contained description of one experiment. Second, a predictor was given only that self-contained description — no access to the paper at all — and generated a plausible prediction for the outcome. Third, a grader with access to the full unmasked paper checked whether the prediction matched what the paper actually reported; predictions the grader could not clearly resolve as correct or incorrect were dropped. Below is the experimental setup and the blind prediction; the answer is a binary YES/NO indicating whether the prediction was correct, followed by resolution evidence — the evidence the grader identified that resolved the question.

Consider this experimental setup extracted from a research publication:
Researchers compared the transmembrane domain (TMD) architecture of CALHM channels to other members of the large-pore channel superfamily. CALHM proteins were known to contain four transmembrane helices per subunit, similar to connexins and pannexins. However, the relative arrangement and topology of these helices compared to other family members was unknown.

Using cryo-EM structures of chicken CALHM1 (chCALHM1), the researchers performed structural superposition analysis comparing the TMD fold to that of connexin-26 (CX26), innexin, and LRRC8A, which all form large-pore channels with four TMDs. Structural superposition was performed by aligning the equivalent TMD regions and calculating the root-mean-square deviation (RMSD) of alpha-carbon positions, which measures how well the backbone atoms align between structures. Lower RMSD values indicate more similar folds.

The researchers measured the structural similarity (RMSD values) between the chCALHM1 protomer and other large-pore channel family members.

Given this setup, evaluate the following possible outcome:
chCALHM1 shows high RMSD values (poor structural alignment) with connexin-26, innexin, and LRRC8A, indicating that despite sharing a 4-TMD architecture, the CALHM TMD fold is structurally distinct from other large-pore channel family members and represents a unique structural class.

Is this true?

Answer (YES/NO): YES